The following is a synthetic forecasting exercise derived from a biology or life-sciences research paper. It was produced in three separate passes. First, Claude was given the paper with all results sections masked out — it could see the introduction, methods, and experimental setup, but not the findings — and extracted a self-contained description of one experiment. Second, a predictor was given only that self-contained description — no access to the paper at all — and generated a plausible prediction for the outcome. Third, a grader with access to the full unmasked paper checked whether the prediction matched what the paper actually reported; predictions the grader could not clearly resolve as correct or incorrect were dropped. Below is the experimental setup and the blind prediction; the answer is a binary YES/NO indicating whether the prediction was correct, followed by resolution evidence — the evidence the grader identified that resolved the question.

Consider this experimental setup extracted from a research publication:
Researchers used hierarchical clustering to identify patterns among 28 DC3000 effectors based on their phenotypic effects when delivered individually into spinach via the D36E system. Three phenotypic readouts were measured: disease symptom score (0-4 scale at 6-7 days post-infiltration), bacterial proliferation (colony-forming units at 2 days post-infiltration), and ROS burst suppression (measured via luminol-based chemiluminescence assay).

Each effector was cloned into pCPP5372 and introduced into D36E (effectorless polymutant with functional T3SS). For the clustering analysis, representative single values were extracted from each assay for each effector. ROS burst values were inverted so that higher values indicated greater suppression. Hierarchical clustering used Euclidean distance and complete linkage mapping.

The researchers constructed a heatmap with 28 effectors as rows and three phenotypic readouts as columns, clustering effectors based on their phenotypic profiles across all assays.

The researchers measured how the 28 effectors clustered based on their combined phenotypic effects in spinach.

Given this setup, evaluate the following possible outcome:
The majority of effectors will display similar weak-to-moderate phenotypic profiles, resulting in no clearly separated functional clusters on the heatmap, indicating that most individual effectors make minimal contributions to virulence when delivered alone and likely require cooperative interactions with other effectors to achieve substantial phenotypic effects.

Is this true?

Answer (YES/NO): NO